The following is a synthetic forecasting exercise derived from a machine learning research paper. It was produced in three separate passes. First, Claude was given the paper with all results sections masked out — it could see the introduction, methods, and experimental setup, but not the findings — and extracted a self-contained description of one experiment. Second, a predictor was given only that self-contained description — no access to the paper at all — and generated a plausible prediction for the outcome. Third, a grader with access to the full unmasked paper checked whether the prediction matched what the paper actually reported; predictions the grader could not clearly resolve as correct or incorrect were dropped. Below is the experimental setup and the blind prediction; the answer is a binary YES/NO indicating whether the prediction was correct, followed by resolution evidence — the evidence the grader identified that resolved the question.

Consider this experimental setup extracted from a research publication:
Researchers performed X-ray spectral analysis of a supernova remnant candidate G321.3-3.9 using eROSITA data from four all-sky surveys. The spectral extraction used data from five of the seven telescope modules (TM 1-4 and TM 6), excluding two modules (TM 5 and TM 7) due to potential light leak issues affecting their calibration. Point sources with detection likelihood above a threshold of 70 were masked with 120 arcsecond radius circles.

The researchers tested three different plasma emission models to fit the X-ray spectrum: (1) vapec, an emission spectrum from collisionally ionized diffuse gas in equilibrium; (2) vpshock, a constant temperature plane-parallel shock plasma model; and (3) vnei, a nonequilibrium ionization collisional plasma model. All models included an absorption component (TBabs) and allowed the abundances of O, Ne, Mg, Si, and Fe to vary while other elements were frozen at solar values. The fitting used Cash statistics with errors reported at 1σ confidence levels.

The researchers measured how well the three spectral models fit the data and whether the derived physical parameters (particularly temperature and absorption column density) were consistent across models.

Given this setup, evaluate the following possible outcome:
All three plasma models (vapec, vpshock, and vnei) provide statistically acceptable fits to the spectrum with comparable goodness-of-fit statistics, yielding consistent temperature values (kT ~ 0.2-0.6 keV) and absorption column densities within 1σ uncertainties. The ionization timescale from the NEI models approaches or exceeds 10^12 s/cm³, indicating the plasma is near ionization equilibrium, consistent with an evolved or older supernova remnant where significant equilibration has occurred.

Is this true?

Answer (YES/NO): NO